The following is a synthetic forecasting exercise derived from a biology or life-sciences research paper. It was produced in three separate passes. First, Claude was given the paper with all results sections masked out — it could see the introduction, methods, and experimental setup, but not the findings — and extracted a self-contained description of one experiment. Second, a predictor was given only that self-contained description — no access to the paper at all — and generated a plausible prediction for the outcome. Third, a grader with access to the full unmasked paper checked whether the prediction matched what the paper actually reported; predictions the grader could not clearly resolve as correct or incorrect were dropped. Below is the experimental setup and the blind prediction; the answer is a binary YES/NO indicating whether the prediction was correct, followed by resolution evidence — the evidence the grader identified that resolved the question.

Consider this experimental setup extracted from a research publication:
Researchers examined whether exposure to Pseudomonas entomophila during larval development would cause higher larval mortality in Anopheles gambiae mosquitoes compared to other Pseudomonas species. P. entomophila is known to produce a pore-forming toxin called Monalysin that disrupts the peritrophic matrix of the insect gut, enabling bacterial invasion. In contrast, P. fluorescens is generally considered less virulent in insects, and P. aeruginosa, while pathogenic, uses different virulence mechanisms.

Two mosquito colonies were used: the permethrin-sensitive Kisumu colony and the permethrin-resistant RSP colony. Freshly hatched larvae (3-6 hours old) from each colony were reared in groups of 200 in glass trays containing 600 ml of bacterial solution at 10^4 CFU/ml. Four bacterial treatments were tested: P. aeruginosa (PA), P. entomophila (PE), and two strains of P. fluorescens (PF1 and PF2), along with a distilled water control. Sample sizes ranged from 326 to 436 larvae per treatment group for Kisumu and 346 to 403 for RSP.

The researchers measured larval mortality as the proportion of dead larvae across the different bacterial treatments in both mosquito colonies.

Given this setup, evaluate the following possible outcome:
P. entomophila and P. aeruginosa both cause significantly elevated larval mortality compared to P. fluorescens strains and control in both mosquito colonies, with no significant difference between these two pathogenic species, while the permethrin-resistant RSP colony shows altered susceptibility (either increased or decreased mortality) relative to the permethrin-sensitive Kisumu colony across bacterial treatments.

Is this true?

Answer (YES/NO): NO